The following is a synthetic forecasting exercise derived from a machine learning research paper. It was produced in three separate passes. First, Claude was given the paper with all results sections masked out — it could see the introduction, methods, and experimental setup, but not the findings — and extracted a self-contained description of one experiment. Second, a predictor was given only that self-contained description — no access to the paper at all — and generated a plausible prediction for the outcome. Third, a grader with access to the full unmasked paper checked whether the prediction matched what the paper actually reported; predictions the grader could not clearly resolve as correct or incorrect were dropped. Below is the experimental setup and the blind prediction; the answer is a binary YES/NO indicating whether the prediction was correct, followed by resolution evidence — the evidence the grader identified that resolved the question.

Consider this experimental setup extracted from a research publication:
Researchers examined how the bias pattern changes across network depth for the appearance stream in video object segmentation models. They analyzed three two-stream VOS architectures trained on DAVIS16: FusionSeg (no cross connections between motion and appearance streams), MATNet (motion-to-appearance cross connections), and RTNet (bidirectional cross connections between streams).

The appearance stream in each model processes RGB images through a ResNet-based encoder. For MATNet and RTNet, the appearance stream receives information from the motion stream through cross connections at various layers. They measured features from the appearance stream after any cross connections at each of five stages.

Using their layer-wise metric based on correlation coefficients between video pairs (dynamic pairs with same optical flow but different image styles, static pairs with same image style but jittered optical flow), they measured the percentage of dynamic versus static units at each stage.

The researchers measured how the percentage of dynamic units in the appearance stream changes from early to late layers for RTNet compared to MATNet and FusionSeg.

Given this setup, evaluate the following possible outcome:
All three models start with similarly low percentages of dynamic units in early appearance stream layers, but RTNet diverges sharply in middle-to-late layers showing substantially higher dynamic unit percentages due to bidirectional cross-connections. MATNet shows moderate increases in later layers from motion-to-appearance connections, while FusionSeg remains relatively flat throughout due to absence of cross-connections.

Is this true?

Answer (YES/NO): NO